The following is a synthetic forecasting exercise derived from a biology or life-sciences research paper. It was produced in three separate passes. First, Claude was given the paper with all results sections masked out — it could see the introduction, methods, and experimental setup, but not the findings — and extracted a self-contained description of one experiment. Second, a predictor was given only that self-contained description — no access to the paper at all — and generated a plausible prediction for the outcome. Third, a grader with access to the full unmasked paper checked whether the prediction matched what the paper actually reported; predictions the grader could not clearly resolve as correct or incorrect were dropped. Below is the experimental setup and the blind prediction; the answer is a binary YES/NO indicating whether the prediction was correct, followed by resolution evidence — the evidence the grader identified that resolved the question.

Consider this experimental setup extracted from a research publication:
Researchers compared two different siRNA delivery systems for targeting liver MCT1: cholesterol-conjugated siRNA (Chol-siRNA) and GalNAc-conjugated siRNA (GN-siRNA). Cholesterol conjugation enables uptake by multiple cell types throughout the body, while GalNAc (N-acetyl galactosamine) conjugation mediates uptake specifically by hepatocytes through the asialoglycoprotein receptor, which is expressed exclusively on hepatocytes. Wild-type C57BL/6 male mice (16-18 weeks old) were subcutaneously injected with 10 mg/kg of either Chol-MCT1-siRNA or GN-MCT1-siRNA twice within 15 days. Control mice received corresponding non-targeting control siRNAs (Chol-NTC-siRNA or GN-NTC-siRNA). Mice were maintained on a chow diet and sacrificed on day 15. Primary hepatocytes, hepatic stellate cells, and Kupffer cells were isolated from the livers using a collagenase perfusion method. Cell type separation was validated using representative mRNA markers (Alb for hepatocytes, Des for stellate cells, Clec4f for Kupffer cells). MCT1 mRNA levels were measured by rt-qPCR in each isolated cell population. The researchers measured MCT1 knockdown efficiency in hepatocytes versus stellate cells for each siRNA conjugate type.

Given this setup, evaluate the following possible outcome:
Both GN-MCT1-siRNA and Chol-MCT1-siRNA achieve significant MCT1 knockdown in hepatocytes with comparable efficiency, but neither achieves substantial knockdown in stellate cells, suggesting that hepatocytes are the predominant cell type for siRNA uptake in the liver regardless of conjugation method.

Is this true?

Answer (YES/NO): NO